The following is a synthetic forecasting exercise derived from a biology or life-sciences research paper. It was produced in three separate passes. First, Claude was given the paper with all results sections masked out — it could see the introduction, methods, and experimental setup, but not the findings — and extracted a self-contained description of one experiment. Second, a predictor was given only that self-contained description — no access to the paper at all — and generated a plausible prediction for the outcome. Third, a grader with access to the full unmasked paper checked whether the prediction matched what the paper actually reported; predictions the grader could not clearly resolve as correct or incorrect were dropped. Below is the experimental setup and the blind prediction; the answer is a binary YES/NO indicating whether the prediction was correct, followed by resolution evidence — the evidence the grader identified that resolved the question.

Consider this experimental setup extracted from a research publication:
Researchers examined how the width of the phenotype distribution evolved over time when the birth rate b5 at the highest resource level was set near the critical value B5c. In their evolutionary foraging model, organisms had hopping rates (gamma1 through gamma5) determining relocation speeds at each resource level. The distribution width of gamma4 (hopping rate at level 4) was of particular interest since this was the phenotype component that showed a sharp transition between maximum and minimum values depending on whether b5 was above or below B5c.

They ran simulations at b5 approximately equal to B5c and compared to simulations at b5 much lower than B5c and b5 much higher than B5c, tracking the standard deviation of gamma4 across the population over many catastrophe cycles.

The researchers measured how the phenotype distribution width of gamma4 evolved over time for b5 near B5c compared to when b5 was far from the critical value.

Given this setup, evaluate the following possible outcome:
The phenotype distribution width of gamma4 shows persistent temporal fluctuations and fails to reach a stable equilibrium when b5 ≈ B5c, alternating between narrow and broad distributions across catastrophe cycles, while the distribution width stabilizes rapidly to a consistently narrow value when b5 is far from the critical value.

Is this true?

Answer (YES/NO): NO